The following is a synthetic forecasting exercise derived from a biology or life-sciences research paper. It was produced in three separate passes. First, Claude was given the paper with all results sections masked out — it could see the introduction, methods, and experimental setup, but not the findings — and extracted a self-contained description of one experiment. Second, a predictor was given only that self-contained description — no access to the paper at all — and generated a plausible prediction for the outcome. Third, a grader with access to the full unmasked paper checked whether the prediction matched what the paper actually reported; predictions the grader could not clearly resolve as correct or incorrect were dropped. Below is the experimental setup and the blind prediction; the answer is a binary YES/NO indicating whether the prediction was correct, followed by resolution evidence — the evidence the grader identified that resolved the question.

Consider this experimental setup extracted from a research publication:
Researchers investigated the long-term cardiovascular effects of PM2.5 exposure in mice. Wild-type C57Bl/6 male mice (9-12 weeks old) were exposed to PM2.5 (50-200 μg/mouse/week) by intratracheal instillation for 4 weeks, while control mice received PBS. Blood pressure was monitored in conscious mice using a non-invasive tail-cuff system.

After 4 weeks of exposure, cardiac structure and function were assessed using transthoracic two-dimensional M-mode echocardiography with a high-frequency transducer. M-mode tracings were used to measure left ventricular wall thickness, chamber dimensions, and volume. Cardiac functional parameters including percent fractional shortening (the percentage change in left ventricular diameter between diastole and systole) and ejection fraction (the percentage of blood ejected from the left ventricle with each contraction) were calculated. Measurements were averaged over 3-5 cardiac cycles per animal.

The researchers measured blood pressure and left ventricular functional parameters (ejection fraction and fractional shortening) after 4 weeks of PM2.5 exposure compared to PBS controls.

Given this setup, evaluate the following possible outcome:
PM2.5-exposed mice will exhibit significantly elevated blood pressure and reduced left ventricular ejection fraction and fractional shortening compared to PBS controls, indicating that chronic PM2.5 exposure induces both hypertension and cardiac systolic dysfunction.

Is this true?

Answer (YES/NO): NO